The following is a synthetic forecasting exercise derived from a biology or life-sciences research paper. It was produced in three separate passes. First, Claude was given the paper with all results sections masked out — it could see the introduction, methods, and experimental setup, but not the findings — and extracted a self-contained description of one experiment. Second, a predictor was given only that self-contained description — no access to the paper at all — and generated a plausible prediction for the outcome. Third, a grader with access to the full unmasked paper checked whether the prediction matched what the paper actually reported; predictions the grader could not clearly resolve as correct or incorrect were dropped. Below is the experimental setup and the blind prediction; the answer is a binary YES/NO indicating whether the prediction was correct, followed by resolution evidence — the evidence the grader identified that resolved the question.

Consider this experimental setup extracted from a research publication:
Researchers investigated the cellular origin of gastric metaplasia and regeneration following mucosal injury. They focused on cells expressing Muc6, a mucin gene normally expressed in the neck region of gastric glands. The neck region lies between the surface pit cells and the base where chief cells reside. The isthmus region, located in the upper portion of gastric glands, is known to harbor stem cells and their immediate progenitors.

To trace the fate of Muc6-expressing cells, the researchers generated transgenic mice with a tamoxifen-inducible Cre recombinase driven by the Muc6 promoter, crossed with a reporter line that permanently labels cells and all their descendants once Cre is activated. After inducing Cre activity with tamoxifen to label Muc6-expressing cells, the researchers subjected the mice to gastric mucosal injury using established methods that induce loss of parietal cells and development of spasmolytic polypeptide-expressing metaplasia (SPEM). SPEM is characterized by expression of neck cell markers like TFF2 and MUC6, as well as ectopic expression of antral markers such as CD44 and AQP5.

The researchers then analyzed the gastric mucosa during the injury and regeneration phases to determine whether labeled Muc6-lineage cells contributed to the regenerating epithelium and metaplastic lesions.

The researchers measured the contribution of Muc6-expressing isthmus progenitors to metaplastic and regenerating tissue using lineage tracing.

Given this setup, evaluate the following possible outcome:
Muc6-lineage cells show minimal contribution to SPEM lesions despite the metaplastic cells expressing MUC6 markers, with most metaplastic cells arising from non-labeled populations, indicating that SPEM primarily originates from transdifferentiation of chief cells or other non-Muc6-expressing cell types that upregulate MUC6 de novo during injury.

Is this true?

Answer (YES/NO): NO